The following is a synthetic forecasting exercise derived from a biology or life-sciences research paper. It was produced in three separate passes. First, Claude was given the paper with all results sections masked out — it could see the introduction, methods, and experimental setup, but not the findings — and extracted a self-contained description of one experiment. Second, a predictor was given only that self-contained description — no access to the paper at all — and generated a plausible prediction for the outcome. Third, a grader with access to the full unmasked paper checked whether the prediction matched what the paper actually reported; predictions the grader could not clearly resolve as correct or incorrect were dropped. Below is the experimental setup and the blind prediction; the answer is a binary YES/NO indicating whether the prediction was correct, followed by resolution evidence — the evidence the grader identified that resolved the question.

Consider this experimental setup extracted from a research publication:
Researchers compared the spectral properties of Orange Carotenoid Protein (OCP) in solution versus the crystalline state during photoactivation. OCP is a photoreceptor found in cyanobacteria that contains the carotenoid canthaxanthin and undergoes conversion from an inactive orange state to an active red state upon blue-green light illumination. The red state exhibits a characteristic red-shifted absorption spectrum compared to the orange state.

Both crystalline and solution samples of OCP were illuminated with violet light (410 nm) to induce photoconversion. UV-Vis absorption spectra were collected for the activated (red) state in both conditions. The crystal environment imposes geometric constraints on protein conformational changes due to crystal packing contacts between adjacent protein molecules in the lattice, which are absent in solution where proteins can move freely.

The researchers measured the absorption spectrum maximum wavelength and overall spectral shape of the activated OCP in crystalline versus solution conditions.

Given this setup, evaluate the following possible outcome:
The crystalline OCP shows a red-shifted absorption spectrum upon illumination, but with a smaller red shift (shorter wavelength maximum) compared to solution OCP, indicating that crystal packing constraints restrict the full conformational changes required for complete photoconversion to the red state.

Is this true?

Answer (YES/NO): YES